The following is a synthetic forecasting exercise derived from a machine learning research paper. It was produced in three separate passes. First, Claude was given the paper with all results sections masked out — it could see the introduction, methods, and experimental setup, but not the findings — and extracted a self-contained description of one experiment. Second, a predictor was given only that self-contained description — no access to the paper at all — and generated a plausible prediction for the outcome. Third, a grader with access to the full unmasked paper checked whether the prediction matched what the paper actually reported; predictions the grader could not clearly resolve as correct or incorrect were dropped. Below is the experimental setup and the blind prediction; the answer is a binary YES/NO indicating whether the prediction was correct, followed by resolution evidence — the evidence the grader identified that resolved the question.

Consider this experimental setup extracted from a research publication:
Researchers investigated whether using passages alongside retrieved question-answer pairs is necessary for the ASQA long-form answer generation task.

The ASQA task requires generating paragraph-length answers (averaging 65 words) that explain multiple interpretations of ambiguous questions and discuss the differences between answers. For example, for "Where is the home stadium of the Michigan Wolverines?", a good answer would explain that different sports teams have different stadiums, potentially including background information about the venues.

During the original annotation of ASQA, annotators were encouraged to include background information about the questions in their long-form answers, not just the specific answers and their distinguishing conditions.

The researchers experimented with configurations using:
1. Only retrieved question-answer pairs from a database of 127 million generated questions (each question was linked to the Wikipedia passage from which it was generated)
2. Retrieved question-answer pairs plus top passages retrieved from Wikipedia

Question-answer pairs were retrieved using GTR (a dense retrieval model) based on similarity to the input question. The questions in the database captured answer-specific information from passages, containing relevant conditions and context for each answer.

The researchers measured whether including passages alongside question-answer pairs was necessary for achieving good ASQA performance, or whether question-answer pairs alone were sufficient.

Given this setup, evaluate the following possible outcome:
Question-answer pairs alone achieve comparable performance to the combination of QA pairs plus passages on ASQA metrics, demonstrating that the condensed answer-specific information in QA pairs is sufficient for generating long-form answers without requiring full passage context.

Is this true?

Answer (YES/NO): NO